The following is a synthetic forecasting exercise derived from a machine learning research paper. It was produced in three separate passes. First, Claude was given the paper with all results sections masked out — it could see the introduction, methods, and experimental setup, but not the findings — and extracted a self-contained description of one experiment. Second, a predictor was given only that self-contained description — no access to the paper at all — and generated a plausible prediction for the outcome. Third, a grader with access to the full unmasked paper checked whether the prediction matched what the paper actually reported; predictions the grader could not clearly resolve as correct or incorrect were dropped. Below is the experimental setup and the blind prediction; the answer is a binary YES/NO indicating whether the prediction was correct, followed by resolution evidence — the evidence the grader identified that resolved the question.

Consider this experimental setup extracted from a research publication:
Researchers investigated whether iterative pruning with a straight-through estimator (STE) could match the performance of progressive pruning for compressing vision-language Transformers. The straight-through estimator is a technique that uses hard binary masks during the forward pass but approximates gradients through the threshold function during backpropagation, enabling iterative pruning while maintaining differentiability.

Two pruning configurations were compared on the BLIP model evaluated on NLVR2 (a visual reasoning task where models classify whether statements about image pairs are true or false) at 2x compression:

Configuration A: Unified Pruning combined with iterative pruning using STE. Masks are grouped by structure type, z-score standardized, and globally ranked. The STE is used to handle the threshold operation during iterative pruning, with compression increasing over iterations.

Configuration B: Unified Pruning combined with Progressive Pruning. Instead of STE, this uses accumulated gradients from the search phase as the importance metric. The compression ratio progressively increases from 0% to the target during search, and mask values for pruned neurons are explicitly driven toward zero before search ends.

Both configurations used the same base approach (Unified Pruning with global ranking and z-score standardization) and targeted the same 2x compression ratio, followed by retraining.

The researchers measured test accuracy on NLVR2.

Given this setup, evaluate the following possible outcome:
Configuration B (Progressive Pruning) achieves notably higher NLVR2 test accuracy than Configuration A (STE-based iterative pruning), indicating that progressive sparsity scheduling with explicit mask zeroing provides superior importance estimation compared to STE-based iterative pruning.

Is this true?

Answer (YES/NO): NO